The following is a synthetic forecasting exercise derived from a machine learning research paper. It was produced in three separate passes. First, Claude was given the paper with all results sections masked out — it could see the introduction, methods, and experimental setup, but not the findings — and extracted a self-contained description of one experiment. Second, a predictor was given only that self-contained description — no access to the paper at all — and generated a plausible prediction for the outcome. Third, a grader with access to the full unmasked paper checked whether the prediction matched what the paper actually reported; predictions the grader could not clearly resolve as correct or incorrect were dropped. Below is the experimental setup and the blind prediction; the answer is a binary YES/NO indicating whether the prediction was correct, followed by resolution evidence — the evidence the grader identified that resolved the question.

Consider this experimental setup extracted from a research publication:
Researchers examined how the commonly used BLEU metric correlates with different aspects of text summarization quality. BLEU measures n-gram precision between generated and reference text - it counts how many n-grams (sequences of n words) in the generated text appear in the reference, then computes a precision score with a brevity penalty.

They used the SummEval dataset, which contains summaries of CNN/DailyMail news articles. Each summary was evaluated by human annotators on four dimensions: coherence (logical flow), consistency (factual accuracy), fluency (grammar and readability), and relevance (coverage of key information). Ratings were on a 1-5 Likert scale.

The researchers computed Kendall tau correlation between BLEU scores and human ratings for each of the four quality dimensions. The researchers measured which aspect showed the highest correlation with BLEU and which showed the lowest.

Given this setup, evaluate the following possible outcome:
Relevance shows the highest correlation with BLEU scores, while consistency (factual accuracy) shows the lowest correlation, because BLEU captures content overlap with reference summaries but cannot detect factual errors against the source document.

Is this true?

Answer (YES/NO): NO